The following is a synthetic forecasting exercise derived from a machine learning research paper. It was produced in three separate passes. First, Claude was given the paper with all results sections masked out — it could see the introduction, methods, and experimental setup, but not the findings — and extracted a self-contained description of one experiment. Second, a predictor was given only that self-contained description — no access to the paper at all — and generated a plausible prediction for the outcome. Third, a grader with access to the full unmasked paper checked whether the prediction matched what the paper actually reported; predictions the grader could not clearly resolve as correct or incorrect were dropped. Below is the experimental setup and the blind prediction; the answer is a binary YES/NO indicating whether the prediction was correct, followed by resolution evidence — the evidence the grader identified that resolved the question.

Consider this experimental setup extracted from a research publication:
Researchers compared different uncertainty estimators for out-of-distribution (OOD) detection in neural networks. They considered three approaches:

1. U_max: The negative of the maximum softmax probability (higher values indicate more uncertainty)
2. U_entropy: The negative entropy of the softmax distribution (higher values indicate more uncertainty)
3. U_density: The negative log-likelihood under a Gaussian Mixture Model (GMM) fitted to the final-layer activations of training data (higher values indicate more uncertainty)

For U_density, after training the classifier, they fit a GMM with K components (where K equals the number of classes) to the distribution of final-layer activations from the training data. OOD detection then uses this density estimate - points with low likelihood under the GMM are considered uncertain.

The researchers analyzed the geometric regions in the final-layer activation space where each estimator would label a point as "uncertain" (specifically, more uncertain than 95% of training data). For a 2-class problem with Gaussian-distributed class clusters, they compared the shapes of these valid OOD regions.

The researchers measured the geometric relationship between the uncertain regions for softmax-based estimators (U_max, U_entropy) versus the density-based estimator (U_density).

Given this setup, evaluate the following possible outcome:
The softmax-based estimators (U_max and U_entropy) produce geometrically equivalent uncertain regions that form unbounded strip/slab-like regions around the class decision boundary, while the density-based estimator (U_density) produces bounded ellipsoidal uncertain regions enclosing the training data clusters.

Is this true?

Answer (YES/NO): NO